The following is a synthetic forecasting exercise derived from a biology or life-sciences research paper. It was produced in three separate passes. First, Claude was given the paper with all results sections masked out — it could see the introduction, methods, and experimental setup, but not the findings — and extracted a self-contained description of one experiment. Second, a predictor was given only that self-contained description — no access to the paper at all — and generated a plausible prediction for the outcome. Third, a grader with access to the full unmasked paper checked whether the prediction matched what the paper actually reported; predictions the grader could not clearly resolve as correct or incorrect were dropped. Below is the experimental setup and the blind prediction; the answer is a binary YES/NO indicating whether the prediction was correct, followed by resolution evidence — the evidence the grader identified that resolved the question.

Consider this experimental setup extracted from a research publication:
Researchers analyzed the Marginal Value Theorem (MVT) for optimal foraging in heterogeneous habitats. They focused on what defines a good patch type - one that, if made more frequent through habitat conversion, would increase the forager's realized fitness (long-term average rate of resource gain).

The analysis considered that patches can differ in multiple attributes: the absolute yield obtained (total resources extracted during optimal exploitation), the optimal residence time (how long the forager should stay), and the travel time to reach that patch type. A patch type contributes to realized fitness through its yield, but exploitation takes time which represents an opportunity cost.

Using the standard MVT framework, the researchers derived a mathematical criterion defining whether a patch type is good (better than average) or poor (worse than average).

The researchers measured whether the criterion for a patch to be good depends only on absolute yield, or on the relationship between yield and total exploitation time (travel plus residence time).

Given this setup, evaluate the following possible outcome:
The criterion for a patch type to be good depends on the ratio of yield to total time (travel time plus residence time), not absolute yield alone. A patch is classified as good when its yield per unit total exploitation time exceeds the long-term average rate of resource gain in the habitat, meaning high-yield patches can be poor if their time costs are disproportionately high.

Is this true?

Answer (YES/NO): YES